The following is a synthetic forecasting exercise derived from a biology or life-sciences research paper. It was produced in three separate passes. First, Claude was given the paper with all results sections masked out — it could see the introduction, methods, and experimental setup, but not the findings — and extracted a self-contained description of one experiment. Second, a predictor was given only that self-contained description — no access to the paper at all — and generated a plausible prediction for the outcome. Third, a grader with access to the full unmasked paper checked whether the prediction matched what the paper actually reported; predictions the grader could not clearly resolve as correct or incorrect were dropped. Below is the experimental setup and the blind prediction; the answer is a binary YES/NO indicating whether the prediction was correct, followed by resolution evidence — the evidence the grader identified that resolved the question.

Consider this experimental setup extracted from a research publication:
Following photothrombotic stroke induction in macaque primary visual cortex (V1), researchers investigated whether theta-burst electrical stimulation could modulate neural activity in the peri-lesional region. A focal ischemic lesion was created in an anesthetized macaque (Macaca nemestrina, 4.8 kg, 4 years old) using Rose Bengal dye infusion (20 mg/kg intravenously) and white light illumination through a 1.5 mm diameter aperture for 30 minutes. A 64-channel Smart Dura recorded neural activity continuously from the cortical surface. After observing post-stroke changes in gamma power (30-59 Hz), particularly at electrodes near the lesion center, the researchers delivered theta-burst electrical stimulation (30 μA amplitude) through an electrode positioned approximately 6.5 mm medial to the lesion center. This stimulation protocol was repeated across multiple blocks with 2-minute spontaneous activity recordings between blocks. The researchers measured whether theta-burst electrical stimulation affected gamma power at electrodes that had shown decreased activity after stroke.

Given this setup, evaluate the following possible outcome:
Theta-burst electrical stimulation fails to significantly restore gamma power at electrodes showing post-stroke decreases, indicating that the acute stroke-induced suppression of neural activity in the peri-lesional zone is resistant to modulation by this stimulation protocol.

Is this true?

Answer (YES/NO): NO